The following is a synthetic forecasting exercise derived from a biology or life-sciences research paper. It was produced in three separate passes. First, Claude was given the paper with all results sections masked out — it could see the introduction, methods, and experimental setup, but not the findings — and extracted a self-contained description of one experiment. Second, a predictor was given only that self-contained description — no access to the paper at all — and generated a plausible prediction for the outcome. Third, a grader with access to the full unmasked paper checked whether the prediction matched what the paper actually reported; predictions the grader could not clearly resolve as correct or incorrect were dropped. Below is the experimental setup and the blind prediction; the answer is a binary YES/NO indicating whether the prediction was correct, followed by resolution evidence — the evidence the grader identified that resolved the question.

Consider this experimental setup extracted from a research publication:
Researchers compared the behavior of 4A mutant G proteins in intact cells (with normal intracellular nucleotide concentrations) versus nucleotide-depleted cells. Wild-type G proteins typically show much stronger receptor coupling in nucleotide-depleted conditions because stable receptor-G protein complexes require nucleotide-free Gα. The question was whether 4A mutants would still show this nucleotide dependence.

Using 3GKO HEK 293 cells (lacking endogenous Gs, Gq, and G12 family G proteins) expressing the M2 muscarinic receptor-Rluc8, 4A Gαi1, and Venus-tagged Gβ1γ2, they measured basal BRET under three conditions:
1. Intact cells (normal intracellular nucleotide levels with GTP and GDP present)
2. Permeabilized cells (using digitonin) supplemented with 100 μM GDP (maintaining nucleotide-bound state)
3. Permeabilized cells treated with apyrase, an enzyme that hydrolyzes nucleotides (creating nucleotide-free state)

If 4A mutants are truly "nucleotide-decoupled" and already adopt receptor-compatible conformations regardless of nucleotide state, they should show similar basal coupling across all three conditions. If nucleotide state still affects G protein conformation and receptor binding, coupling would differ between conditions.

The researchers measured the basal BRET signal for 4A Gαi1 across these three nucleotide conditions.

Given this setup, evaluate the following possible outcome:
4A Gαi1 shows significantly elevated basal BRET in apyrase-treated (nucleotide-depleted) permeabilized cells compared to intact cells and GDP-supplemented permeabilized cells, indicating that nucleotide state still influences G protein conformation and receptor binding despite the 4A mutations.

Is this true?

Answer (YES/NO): NO